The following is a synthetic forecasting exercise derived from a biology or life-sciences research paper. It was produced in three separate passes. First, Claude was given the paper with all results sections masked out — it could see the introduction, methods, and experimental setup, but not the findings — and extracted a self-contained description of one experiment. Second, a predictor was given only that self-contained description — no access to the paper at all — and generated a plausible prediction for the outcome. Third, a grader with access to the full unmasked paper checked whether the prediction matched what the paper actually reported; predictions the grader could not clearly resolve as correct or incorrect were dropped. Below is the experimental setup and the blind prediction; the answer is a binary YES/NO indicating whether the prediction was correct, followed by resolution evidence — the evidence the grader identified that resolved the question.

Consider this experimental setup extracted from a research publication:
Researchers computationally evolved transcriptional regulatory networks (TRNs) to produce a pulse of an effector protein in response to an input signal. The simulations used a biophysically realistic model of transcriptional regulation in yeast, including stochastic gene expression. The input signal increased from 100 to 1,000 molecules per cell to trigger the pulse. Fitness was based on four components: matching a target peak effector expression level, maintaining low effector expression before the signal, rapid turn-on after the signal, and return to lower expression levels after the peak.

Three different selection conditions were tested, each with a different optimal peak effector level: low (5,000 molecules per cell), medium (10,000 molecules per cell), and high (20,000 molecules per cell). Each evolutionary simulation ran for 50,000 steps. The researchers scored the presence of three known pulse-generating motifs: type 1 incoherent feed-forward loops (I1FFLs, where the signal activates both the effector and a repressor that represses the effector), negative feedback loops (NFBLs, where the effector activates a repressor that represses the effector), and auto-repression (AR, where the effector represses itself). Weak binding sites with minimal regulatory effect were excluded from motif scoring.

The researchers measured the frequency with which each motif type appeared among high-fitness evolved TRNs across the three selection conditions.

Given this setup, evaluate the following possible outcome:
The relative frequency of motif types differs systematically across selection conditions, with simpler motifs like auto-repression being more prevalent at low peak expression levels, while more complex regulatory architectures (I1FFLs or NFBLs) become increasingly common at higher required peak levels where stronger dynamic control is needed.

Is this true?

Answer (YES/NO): NO